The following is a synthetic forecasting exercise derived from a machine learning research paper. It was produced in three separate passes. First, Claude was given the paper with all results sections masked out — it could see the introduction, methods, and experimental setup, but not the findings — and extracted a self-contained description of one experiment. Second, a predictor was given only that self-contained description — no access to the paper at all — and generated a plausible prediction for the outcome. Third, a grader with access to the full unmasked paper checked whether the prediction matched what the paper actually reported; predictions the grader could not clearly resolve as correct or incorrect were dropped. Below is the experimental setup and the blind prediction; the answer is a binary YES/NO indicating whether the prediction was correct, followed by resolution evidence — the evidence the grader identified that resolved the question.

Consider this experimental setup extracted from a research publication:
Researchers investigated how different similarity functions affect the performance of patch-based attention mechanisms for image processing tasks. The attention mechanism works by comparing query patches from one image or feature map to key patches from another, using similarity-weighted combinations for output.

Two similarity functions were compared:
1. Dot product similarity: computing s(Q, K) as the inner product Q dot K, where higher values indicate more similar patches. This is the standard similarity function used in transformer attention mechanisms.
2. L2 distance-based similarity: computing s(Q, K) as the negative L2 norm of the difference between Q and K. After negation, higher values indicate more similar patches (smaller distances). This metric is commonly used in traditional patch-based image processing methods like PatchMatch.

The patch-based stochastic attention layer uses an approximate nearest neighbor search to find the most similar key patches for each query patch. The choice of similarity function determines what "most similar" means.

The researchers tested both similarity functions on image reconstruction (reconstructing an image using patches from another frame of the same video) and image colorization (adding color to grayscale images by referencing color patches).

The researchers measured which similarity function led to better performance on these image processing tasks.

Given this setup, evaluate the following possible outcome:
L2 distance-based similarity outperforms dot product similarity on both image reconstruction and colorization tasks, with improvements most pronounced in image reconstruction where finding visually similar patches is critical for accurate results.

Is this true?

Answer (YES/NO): NO